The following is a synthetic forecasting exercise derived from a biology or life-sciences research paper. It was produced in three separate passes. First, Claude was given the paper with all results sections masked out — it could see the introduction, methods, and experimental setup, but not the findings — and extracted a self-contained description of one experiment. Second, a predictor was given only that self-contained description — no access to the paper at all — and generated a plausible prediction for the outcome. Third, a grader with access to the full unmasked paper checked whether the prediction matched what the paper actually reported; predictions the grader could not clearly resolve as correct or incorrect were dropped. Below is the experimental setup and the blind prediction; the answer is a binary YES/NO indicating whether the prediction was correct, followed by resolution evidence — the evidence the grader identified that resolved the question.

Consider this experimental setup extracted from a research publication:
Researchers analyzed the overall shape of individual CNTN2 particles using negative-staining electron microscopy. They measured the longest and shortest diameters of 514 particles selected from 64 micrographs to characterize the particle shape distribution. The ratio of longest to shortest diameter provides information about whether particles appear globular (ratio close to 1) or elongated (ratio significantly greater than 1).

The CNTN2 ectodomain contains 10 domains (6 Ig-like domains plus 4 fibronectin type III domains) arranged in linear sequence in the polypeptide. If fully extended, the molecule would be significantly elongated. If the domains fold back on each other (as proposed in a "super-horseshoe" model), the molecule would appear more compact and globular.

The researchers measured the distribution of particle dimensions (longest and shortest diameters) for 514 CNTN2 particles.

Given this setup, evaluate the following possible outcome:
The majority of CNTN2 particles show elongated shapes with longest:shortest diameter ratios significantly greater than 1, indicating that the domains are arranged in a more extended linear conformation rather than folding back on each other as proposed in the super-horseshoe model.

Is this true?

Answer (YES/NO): YES